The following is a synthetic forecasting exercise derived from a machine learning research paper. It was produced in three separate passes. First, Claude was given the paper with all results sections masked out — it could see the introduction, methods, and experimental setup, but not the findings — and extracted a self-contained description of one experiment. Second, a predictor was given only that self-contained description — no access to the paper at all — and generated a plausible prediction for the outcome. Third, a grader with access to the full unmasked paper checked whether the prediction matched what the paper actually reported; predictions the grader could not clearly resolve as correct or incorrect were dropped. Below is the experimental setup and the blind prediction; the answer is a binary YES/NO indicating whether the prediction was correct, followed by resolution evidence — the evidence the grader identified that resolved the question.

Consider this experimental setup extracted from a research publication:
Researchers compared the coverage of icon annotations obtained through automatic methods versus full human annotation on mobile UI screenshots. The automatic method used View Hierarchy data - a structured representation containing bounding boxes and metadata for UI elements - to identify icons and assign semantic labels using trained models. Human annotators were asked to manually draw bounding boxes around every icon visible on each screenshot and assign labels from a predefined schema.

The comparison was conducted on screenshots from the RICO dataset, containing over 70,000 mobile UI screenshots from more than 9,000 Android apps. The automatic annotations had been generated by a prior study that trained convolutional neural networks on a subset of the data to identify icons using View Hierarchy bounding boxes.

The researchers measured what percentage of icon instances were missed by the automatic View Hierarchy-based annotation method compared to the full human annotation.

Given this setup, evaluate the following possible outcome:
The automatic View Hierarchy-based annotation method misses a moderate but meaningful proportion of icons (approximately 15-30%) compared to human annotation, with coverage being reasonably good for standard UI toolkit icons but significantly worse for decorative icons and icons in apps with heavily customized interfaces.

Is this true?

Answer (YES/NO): NO